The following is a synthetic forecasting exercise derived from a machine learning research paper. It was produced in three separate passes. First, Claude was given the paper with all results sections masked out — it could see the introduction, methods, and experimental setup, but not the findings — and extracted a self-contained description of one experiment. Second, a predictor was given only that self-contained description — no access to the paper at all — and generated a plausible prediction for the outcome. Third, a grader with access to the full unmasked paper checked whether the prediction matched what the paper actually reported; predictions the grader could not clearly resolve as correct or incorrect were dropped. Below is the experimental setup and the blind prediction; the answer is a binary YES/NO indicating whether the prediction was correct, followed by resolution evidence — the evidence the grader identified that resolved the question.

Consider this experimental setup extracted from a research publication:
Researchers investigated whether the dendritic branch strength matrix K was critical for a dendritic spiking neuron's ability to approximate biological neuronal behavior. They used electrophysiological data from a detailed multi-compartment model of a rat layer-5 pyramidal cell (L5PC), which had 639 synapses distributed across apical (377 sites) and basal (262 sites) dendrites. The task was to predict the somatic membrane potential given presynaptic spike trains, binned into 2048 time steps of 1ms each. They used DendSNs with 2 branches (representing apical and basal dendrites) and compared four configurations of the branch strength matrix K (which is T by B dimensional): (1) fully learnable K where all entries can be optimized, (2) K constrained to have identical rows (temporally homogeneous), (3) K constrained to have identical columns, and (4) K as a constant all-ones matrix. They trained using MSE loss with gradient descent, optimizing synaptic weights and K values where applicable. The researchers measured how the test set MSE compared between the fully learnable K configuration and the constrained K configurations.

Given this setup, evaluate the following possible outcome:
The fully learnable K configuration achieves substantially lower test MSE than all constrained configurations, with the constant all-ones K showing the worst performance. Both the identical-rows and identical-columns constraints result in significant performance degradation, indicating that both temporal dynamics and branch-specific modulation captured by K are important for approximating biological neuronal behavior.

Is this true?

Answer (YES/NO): NO